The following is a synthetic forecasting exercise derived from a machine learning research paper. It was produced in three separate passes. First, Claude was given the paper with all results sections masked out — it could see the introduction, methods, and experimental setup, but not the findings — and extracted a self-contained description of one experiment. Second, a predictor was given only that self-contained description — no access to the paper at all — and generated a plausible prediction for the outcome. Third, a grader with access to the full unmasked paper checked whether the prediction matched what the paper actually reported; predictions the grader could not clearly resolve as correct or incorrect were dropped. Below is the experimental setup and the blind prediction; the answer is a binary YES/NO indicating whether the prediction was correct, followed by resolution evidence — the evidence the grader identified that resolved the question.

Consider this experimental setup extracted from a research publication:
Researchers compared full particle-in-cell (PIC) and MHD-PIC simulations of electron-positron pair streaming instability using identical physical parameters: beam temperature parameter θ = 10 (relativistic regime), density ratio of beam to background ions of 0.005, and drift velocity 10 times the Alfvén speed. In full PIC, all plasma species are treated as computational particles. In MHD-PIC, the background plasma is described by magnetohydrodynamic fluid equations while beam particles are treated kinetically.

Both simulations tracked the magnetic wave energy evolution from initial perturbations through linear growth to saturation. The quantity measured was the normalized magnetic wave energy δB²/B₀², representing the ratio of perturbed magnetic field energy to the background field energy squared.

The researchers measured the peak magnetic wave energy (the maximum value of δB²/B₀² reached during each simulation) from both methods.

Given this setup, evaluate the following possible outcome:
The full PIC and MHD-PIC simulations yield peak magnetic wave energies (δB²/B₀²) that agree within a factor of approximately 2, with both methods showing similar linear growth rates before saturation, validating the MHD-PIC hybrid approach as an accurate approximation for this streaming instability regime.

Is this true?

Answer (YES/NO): YES